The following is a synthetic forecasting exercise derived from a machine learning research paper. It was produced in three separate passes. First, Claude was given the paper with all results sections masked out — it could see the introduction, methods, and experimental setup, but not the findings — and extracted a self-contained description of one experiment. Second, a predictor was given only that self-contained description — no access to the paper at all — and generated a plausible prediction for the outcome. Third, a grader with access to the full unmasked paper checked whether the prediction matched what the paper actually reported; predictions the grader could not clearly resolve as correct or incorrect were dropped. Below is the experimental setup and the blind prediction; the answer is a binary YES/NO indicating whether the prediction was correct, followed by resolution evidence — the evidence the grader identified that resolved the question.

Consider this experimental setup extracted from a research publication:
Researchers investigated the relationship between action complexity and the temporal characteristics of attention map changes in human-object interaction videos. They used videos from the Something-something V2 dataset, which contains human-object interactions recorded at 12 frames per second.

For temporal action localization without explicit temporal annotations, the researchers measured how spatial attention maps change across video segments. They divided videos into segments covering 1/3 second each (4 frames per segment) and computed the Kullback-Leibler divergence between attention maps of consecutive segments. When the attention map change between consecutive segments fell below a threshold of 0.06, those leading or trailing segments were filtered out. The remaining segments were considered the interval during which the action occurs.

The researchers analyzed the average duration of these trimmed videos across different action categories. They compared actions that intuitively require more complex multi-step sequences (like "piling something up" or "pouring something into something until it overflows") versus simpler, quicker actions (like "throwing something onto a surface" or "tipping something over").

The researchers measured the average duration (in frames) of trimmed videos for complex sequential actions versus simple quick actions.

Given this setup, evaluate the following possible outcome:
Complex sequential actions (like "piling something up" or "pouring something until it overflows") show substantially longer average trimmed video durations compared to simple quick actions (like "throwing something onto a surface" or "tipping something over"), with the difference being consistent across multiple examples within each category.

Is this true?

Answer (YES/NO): YES